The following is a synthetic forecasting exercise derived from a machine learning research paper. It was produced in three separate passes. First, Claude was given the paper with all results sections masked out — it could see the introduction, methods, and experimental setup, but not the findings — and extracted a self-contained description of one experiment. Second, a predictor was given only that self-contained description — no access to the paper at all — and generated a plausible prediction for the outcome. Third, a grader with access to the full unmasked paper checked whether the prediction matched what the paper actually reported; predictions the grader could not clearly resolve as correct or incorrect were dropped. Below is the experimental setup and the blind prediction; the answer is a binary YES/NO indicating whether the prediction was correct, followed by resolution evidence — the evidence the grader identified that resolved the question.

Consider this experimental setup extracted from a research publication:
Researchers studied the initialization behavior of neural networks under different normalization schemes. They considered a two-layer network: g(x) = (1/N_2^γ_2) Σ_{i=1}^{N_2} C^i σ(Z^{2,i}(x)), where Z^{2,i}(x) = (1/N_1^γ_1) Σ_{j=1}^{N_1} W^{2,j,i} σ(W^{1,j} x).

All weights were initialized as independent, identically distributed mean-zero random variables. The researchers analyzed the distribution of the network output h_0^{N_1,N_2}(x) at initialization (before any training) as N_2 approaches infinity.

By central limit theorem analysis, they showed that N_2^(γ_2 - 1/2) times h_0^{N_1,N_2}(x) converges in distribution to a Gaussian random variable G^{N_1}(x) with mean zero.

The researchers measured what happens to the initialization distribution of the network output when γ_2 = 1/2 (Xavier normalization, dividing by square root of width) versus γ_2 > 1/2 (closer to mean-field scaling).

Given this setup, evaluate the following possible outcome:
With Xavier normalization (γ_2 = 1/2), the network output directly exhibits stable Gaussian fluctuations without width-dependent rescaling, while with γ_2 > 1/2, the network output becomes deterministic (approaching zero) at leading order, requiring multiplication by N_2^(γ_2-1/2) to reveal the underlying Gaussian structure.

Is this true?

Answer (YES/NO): YES